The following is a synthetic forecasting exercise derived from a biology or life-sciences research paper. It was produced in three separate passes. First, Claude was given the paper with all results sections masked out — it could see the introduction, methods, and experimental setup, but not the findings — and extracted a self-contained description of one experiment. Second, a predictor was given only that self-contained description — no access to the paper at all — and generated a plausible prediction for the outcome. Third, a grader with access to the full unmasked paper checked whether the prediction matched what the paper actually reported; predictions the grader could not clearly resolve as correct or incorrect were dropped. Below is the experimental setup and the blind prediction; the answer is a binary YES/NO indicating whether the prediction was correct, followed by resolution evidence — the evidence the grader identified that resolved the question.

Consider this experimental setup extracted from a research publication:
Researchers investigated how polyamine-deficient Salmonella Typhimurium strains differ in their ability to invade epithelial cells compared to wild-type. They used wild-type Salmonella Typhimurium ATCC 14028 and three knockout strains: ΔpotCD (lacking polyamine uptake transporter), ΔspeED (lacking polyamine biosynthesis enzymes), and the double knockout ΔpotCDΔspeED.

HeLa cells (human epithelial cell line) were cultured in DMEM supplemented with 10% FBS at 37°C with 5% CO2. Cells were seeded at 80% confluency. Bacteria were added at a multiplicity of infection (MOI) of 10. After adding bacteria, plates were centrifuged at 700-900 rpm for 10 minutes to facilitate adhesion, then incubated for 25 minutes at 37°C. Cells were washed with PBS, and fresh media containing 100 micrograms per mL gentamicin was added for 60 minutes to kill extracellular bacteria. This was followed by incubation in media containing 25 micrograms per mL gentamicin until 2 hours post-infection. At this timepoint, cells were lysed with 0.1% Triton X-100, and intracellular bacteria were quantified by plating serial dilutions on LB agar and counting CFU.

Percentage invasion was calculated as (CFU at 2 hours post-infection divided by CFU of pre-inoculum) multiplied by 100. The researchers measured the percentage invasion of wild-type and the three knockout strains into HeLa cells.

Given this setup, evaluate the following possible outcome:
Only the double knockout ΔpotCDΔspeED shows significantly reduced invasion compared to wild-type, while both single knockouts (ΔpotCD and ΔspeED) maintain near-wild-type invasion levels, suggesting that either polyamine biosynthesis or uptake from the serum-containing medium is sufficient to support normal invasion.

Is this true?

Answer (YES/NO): NO